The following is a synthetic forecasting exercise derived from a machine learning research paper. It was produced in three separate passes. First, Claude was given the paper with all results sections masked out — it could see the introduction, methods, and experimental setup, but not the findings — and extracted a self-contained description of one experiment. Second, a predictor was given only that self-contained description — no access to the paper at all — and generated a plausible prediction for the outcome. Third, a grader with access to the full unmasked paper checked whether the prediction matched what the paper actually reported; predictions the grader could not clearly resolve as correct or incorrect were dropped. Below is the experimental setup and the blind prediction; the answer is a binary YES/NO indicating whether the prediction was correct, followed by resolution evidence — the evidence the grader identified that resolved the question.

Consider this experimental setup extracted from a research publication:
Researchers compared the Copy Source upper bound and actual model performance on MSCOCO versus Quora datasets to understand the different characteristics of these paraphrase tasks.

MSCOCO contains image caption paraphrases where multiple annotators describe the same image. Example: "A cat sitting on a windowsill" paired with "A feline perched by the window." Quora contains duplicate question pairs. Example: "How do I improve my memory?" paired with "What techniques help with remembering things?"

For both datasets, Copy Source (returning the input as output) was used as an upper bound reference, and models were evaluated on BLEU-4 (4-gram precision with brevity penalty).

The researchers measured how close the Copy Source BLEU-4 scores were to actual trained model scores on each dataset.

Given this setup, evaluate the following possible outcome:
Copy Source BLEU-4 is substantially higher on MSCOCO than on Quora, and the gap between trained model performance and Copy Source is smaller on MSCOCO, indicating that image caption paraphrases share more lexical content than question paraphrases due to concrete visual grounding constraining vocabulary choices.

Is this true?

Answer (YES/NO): NO